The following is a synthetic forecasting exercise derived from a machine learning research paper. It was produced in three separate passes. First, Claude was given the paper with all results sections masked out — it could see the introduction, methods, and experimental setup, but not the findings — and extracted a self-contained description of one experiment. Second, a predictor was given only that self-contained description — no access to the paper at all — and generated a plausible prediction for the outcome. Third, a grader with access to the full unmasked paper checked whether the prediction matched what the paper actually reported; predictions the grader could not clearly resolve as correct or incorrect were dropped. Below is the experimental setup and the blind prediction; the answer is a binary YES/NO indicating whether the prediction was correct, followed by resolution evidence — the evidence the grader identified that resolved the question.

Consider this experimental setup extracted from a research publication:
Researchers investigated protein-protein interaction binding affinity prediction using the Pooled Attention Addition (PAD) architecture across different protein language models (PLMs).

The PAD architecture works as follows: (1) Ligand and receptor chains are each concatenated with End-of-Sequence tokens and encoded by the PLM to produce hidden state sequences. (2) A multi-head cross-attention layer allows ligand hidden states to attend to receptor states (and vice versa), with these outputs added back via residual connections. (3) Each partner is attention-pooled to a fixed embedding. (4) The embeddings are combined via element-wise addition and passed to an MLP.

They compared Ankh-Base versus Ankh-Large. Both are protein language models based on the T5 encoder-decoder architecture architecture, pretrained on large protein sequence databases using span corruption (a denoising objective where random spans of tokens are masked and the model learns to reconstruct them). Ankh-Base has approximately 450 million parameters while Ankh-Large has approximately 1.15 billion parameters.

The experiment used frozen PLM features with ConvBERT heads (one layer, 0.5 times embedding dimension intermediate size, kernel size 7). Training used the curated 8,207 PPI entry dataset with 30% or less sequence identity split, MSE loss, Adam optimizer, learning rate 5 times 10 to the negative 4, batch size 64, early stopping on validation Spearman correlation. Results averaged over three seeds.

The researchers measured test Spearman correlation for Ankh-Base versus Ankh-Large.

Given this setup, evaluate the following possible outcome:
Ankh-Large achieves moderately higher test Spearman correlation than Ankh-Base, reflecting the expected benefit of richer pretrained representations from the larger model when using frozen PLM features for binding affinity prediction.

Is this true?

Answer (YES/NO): NO